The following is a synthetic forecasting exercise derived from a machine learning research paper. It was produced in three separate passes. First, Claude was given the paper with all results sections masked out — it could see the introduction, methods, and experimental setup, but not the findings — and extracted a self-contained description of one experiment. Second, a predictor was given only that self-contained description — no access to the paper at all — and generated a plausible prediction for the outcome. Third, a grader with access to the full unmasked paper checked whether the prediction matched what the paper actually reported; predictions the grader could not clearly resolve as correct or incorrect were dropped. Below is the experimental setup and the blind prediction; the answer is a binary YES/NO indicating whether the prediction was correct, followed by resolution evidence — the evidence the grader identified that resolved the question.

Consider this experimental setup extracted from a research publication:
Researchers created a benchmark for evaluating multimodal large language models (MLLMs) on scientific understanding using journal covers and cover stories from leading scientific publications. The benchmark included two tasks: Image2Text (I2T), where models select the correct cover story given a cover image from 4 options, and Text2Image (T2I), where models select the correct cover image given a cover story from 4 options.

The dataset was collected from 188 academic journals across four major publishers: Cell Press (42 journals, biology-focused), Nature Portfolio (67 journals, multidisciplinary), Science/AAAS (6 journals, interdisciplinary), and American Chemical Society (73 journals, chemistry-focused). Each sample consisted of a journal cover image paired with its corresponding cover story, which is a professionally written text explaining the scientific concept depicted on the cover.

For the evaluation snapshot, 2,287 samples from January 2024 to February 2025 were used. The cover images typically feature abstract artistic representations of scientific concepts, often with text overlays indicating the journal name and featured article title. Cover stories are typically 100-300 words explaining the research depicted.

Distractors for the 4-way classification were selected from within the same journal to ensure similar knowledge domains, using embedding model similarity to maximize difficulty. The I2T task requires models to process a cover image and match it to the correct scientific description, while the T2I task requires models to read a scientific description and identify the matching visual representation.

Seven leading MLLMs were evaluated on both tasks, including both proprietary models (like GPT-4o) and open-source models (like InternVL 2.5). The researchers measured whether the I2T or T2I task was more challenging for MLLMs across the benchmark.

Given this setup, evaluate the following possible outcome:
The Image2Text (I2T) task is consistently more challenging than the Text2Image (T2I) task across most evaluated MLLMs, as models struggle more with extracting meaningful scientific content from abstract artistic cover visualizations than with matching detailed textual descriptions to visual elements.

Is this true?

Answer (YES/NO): NO